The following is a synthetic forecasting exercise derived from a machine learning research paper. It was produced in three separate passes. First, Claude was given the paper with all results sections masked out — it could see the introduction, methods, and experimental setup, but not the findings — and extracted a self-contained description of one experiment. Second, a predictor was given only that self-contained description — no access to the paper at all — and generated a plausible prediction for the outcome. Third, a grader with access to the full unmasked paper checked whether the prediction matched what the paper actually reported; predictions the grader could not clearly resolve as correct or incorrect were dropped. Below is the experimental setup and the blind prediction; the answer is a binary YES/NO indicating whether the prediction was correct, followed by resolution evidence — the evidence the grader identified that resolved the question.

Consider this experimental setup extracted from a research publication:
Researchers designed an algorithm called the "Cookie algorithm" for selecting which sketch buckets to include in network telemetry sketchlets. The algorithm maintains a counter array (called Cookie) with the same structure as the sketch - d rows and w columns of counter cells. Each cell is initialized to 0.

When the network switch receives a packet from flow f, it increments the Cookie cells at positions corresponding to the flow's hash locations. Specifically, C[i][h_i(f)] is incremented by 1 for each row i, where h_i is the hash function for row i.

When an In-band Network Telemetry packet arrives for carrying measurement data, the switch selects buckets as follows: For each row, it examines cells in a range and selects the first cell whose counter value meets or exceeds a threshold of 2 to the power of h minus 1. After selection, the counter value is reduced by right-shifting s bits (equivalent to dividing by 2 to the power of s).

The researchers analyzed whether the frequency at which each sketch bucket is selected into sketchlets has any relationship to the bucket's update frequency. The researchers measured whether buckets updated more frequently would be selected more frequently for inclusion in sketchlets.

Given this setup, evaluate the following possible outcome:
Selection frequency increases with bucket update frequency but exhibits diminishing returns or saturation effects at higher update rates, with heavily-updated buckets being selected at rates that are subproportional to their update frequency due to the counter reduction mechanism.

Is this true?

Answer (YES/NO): NO